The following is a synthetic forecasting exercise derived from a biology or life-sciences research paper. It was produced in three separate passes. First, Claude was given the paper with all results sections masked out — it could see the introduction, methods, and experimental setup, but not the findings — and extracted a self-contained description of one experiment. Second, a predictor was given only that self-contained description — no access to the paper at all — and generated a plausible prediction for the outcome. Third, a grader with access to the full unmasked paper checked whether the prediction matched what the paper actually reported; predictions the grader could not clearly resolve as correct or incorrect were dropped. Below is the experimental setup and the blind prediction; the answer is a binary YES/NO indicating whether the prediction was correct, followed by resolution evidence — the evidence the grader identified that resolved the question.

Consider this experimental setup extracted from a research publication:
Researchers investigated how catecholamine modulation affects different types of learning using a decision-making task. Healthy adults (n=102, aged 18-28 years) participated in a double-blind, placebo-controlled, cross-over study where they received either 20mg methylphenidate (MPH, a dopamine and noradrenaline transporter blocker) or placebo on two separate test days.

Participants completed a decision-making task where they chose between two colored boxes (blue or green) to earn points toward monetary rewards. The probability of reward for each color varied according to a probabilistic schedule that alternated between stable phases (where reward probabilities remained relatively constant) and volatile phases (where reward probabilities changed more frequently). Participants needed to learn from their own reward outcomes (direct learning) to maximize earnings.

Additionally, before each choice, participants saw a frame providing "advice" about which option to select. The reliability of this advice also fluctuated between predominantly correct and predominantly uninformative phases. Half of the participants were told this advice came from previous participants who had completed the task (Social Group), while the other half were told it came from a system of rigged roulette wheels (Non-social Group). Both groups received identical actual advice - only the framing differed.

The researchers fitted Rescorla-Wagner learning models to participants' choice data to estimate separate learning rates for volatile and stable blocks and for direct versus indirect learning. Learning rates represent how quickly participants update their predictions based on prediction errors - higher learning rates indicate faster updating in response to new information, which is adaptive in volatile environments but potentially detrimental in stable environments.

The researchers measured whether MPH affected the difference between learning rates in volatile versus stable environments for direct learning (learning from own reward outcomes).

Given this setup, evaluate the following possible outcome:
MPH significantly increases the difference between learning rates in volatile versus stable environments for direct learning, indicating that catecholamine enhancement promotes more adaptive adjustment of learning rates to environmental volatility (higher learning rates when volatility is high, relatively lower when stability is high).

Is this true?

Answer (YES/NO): YES